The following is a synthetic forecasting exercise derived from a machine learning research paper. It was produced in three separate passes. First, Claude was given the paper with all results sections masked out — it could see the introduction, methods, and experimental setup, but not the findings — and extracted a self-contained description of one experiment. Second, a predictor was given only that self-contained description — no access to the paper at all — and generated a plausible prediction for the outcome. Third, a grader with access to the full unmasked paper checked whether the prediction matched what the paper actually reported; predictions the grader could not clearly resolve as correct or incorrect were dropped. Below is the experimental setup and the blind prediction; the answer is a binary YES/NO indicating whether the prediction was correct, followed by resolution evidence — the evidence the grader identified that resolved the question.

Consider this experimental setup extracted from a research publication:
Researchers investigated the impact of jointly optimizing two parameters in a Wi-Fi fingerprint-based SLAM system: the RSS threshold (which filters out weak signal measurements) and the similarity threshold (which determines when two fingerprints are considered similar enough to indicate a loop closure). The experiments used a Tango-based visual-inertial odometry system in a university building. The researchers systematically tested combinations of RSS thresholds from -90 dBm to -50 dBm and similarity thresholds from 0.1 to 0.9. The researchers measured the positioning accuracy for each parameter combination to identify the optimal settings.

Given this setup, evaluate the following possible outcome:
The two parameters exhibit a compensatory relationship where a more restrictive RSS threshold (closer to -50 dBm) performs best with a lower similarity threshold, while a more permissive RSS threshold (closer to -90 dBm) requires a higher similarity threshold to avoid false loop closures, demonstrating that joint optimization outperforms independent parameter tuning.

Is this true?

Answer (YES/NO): NO